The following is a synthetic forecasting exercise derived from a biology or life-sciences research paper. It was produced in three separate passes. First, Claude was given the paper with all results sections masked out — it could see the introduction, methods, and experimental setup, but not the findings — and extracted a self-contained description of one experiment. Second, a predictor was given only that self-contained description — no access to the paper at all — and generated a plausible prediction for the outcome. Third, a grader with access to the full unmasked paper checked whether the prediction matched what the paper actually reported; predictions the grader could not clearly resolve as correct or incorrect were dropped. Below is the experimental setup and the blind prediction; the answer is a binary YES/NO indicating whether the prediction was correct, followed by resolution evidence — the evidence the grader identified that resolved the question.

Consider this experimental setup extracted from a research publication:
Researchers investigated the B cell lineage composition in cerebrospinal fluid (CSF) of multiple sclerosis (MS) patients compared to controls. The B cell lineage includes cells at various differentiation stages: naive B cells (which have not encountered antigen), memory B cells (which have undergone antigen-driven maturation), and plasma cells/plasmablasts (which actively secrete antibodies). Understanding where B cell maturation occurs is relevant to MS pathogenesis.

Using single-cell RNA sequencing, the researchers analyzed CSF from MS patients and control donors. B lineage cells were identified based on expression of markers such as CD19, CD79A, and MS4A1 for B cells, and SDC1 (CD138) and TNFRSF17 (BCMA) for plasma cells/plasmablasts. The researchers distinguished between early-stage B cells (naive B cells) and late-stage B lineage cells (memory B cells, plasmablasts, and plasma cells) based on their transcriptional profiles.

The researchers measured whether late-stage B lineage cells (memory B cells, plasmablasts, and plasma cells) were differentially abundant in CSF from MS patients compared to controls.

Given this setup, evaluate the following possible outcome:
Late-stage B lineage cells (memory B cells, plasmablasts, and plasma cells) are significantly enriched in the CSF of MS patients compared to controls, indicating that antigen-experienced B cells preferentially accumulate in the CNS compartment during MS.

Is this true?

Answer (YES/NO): NO